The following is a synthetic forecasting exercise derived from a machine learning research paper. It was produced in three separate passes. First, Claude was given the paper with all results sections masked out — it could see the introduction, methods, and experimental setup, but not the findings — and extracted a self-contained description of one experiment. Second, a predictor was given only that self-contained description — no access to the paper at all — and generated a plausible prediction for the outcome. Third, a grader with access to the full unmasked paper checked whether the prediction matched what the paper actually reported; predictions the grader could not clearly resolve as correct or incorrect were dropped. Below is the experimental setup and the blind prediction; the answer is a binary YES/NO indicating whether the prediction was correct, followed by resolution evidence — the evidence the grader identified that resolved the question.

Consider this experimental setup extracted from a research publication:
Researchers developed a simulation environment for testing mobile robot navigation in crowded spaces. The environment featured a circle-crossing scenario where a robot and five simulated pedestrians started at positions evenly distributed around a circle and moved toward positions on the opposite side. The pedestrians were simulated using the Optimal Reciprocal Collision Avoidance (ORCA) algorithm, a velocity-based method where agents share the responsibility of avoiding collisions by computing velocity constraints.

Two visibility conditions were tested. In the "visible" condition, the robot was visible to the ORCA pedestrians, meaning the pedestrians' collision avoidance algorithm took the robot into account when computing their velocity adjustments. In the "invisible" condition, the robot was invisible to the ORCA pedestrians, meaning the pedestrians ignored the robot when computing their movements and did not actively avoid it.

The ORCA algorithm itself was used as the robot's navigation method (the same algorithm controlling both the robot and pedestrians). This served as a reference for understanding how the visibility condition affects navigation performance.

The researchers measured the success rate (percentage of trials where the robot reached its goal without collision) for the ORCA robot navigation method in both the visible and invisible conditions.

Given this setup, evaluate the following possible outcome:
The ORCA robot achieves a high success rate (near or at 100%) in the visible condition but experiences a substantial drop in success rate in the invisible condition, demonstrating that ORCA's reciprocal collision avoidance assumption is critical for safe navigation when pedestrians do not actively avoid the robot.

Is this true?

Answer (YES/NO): YES